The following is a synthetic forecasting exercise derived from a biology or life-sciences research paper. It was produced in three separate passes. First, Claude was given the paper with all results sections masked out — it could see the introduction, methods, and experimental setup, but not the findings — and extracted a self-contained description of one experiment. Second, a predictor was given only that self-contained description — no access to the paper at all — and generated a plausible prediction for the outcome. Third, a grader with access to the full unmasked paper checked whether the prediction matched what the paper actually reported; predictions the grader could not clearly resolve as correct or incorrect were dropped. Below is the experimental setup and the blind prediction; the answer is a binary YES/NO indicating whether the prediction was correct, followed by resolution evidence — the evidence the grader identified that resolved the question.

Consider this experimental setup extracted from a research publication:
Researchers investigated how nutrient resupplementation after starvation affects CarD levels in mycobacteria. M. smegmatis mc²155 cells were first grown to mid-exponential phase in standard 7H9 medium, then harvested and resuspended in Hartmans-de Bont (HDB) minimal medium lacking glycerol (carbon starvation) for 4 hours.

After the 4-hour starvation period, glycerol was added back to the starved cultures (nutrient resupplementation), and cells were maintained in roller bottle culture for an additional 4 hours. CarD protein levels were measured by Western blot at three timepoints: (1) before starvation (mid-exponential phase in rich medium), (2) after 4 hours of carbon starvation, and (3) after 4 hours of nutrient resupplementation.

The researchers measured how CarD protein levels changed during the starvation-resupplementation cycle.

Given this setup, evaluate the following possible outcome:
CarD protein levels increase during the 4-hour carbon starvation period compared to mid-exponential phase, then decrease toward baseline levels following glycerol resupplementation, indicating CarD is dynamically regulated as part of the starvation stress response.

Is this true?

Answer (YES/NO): NO